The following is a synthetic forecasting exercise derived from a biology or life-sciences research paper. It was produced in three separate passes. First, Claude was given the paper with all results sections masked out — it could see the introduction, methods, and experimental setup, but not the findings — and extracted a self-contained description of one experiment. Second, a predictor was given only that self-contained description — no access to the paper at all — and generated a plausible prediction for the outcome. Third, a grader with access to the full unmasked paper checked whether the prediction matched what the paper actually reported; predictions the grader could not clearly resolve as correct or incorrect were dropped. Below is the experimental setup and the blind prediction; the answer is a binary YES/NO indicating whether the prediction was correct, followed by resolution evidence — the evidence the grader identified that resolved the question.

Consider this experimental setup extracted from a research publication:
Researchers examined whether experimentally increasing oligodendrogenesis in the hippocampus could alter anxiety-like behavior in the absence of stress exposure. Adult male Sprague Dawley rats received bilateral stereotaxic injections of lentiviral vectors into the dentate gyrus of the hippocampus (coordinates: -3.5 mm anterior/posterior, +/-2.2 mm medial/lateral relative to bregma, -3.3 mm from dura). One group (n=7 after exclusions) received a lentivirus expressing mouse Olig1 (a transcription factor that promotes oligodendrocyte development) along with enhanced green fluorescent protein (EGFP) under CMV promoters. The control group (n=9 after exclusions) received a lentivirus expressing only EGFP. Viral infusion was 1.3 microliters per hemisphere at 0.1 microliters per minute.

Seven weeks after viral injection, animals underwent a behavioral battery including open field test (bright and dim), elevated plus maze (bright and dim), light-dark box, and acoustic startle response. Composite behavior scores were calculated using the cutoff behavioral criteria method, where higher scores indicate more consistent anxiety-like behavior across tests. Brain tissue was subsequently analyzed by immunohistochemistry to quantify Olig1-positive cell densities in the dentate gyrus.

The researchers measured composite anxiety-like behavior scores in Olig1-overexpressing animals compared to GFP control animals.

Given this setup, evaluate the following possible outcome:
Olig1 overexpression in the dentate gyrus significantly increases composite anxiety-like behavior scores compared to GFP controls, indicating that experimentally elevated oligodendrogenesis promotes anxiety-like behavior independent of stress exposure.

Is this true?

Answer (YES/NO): YES